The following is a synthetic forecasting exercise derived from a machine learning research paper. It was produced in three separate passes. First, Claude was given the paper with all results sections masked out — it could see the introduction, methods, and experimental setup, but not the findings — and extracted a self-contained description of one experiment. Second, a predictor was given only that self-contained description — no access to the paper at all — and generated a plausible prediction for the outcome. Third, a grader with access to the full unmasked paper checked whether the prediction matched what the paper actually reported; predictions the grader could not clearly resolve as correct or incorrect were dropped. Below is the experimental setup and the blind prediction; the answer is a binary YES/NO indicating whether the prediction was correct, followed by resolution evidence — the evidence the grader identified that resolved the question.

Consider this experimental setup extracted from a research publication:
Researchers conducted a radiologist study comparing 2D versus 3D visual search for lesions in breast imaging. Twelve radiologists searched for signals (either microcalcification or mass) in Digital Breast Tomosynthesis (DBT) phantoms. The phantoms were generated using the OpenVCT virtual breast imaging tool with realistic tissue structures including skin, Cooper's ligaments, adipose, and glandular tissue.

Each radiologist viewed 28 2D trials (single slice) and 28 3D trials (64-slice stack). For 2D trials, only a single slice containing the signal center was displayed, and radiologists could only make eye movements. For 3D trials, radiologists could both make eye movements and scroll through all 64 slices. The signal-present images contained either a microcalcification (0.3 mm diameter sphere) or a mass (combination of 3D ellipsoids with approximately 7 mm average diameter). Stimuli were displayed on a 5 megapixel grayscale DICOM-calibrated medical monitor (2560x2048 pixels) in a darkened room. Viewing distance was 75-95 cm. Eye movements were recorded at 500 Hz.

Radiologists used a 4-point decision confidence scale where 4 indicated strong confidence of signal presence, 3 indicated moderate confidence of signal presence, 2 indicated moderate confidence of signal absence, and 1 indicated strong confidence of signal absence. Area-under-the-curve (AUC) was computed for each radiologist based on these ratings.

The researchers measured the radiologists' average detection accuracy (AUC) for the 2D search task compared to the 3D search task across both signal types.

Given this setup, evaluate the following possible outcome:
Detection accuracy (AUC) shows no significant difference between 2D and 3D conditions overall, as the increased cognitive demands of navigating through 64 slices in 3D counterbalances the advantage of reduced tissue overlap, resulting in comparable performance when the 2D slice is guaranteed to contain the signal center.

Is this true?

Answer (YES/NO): NO